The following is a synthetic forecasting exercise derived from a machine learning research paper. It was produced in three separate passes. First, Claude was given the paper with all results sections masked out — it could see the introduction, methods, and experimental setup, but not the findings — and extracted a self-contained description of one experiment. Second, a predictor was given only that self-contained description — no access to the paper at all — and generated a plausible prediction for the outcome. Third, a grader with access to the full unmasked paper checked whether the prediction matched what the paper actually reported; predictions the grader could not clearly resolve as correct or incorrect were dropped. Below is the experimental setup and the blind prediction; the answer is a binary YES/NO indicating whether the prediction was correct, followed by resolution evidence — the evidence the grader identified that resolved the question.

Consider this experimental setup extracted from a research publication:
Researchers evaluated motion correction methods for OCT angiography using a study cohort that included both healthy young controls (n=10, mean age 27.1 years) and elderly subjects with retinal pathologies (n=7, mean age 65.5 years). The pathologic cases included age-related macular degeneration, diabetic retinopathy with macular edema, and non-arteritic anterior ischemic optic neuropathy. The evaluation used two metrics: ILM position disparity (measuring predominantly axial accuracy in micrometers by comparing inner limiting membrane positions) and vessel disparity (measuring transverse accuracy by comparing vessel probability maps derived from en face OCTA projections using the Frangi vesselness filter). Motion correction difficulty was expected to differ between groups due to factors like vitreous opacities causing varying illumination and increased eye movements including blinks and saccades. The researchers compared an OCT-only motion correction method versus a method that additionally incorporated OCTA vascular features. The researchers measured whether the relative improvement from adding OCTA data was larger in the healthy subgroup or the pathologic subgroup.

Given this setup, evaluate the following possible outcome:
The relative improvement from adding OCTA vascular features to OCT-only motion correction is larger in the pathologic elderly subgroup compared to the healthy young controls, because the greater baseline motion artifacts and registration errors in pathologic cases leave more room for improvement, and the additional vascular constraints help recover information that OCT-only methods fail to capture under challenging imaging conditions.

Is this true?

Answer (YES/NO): YES